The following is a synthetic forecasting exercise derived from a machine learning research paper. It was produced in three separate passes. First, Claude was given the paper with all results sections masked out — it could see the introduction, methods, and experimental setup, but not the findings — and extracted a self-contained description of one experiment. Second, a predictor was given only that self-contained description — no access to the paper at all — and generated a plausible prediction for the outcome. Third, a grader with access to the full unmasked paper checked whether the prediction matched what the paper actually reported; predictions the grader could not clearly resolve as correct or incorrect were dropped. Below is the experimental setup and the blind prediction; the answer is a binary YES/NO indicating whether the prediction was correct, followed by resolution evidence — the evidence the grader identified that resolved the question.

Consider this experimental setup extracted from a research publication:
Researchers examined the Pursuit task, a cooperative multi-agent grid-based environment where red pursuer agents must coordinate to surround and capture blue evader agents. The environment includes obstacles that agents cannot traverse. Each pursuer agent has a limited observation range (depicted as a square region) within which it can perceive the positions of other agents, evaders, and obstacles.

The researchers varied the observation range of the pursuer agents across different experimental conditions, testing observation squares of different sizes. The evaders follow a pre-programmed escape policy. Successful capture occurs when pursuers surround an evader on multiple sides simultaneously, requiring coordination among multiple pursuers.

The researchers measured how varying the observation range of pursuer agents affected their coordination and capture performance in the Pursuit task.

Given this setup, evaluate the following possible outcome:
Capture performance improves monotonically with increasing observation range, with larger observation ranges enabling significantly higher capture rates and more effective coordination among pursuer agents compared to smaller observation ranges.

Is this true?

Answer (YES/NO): NO